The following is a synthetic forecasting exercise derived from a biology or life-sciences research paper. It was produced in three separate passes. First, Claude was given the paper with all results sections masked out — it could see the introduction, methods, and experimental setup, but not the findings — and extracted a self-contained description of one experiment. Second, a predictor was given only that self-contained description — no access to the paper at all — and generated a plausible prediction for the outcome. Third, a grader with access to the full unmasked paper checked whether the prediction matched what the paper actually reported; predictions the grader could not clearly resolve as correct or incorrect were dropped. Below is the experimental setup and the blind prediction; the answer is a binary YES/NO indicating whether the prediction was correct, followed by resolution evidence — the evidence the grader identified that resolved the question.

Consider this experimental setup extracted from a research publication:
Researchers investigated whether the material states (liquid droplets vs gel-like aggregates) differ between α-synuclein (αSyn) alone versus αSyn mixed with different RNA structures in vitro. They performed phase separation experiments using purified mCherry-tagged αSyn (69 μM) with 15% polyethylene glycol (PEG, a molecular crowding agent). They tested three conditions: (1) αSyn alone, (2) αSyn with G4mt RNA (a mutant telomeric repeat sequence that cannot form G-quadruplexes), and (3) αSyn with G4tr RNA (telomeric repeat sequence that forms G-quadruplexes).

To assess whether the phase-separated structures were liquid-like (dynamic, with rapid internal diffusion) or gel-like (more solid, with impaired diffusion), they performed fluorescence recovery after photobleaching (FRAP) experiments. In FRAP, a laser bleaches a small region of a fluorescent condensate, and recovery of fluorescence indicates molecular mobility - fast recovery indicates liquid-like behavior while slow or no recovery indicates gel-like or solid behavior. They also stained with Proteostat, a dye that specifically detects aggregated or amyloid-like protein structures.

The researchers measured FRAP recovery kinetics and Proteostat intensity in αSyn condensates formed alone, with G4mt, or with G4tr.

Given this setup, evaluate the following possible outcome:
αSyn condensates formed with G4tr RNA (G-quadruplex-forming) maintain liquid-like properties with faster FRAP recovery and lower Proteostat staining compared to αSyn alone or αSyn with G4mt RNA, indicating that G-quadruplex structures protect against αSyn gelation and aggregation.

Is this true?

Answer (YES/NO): NO